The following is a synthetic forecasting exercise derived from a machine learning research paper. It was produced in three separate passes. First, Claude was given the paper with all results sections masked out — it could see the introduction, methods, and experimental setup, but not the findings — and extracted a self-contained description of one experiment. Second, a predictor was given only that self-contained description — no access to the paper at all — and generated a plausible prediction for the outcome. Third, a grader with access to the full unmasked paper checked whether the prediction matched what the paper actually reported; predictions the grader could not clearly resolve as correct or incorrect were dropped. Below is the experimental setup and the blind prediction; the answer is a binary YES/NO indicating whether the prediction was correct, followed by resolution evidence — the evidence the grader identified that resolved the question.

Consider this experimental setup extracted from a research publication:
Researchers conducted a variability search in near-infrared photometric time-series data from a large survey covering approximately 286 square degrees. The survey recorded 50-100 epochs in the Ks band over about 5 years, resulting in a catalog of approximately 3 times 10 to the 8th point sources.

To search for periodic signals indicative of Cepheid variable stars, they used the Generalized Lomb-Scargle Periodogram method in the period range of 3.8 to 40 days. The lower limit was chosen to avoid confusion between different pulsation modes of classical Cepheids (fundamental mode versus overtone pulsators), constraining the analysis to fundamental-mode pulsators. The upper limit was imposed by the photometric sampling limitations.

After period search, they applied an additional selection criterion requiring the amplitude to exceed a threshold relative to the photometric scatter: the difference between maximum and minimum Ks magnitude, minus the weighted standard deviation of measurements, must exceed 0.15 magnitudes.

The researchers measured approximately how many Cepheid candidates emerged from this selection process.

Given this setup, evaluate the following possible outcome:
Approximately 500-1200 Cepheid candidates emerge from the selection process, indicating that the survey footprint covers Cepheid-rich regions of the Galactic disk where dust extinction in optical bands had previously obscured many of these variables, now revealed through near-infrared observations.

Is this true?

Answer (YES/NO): NO